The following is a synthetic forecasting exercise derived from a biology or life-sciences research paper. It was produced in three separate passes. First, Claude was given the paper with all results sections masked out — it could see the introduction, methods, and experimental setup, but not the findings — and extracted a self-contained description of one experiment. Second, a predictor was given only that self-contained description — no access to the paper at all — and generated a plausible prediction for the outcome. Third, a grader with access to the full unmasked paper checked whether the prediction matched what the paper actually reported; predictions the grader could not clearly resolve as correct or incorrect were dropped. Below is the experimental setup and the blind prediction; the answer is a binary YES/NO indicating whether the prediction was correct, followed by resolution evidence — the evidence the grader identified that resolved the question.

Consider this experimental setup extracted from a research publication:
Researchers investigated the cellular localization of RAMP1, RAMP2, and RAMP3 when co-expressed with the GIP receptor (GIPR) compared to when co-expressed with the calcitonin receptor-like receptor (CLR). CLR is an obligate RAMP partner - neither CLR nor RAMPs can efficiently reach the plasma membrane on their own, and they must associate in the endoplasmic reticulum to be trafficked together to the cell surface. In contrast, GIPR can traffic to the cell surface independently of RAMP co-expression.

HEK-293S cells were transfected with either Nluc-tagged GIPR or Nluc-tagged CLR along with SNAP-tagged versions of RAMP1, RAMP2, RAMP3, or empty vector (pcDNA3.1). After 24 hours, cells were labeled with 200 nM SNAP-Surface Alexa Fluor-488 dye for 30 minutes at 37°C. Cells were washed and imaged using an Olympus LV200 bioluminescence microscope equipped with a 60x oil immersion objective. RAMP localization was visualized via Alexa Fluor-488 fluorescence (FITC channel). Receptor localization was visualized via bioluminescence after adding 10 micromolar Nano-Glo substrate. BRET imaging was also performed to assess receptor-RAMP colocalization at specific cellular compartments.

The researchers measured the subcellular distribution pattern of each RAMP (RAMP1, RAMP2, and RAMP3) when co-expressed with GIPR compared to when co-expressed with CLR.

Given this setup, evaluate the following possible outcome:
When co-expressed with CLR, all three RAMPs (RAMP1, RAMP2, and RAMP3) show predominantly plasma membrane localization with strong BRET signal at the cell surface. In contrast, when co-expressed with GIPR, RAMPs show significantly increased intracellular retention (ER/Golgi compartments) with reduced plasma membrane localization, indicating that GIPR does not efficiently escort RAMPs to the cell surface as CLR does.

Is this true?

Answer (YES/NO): NO